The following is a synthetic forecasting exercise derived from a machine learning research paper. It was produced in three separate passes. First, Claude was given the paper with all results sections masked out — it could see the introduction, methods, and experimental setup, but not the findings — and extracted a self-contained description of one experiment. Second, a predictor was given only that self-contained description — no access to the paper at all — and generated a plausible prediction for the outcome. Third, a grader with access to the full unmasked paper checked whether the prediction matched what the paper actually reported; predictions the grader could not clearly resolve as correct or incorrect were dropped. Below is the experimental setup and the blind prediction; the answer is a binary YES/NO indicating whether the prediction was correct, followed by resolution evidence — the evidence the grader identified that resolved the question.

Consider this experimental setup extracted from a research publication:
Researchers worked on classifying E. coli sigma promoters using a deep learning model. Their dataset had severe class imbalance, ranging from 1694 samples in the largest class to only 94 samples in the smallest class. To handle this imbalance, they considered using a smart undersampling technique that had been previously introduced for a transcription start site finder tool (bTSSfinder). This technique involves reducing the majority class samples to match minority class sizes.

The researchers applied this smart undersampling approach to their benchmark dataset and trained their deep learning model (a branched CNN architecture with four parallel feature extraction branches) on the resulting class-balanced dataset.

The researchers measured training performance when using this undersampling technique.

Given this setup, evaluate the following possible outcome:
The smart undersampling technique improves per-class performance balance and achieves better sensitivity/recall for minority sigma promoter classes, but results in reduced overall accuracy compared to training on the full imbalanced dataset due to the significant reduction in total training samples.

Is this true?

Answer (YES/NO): NO